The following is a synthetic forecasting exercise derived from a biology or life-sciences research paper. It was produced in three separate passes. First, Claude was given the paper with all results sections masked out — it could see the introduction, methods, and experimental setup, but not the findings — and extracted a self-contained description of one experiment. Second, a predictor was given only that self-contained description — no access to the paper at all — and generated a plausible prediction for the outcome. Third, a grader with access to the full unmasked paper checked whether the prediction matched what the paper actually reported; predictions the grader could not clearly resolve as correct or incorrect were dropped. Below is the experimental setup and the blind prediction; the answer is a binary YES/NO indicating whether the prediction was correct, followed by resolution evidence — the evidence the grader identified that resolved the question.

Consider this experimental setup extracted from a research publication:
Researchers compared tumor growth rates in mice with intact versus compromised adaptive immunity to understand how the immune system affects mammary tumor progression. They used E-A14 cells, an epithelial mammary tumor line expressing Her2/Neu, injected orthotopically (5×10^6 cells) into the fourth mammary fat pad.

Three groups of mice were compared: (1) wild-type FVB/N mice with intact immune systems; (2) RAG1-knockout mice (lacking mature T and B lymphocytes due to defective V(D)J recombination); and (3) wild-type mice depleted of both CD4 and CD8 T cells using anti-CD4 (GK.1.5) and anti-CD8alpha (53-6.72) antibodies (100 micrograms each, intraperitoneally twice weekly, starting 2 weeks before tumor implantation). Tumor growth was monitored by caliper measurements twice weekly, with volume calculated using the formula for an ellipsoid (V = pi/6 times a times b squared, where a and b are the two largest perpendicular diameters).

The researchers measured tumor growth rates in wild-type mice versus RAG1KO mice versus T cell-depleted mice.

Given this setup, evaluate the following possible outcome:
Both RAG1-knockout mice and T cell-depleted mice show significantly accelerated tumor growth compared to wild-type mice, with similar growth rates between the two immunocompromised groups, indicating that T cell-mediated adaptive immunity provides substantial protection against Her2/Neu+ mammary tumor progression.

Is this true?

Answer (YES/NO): YES